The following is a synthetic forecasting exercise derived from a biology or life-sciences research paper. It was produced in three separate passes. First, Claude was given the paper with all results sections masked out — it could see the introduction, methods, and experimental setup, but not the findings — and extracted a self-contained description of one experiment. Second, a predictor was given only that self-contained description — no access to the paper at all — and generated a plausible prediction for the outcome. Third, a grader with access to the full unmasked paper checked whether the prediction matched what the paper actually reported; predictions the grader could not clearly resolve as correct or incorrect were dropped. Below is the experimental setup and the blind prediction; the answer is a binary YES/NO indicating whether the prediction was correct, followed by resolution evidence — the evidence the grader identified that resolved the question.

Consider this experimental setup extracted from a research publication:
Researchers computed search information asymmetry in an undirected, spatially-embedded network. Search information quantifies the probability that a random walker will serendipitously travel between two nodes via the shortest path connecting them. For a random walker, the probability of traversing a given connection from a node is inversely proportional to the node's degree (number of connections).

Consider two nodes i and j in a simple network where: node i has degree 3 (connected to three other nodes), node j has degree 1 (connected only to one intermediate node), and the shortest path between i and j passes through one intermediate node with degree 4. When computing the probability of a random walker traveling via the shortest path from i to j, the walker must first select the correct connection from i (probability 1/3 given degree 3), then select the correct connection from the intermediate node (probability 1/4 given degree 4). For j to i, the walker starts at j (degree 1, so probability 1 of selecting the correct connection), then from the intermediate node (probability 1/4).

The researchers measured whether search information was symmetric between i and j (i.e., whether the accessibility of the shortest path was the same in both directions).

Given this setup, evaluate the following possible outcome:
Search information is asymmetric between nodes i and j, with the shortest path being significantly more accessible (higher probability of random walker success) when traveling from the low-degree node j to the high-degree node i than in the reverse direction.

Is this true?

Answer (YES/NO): YES